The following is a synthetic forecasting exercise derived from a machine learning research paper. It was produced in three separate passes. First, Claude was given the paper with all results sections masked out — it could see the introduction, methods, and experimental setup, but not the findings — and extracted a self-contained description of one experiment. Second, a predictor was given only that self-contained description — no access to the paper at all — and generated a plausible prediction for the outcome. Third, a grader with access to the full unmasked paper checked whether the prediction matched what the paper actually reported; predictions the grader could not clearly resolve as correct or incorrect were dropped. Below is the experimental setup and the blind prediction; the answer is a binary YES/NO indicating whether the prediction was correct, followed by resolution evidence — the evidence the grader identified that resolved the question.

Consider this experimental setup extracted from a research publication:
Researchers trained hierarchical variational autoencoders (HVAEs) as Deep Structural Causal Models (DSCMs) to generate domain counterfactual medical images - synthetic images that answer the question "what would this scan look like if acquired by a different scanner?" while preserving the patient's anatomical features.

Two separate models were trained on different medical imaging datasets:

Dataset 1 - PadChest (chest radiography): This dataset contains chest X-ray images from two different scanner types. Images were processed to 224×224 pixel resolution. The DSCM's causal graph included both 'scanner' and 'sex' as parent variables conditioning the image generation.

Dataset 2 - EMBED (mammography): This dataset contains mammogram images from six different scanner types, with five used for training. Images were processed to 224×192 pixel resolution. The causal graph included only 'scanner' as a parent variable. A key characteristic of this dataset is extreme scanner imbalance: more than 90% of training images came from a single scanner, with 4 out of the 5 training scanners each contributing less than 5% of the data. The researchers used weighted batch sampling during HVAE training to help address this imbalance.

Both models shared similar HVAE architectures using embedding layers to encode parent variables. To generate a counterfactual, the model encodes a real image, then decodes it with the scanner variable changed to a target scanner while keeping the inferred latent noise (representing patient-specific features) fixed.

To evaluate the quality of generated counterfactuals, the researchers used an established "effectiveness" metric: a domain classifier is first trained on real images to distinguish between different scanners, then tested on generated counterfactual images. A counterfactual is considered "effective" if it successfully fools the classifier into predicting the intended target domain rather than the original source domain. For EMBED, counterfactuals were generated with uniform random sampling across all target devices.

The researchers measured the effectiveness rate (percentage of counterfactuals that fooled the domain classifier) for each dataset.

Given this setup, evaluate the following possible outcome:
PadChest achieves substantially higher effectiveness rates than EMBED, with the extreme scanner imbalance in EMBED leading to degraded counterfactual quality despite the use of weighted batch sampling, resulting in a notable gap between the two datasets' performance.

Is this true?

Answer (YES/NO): YES